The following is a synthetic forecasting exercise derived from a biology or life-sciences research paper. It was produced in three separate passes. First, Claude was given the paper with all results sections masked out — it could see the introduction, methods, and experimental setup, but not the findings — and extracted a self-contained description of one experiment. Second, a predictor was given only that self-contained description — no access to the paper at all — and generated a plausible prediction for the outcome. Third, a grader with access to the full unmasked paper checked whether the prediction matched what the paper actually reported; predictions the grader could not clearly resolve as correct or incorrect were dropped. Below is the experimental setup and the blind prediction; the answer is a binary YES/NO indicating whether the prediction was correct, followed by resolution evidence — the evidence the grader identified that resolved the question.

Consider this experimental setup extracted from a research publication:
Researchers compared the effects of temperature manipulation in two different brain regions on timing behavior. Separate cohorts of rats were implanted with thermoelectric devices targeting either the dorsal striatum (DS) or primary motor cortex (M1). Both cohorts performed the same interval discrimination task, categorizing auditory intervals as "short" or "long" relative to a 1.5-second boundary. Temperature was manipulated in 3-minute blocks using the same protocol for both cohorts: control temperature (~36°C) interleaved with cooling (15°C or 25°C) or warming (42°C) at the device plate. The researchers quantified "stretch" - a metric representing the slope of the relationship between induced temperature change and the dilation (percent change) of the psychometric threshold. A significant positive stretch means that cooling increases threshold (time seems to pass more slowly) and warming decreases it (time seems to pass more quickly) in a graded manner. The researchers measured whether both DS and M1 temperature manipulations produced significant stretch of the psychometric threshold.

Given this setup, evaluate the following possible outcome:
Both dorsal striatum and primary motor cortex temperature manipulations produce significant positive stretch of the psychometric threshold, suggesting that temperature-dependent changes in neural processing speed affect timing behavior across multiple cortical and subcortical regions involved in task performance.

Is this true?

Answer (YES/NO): NO